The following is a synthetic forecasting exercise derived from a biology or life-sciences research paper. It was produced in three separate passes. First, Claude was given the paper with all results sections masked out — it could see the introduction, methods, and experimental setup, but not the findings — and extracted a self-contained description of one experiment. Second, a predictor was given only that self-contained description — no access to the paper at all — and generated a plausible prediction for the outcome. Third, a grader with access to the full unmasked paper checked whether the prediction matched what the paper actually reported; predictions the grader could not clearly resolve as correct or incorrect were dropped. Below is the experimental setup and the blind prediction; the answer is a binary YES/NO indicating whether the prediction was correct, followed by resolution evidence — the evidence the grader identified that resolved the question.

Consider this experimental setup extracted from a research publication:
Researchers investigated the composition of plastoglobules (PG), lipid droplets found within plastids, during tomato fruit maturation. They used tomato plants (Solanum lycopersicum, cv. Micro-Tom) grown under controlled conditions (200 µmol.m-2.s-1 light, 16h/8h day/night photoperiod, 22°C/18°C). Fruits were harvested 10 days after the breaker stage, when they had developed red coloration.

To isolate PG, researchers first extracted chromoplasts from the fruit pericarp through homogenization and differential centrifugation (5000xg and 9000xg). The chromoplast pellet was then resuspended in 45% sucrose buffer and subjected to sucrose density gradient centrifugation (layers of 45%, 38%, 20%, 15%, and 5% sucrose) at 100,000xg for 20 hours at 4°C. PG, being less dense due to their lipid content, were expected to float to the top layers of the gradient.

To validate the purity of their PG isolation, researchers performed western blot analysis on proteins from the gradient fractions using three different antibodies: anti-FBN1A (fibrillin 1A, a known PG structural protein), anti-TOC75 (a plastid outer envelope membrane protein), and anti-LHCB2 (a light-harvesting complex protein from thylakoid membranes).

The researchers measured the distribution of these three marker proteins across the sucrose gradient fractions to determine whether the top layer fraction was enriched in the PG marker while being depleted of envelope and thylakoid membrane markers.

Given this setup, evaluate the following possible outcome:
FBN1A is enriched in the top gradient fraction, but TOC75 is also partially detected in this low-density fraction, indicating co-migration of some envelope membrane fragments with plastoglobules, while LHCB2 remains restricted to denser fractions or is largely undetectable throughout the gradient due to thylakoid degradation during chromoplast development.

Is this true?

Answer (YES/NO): NO